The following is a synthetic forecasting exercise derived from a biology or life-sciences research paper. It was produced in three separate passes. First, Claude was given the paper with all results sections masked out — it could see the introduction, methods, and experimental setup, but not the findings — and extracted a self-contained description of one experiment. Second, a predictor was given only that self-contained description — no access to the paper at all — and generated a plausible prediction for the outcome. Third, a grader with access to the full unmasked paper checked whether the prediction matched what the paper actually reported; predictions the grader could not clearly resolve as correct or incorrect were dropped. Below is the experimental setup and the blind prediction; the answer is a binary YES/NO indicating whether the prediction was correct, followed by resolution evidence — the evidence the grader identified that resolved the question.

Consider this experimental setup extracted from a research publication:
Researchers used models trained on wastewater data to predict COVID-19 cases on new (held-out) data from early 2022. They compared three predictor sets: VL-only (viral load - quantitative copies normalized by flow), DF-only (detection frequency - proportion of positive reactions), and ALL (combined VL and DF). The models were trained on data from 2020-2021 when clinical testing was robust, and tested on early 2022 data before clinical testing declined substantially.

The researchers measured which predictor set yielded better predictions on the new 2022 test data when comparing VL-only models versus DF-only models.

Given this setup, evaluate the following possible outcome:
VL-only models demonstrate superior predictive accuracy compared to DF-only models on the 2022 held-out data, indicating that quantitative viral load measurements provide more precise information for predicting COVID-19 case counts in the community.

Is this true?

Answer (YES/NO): NO